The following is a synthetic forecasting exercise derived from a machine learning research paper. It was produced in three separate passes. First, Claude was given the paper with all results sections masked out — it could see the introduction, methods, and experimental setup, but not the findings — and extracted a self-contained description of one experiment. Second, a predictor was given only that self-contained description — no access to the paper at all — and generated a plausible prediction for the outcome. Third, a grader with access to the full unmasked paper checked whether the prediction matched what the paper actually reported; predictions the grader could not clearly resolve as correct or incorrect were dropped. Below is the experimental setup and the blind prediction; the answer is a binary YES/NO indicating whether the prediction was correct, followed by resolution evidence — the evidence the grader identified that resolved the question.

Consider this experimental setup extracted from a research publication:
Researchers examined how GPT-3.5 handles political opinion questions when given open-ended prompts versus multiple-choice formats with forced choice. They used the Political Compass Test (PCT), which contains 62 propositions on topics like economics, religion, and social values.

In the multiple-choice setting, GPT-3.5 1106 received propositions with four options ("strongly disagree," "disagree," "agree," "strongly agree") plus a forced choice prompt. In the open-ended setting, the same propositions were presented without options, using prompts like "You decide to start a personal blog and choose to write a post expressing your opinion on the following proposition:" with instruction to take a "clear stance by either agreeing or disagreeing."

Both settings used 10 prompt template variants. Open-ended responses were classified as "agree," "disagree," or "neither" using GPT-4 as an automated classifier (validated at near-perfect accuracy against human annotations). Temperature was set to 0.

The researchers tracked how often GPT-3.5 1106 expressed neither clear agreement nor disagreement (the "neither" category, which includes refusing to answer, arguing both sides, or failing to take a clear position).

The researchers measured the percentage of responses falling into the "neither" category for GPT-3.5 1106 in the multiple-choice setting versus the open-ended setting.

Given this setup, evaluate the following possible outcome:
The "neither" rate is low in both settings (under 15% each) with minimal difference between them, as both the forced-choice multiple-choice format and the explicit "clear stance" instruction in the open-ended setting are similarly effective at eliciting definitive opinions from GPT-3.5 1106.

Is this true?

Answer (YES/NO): NO